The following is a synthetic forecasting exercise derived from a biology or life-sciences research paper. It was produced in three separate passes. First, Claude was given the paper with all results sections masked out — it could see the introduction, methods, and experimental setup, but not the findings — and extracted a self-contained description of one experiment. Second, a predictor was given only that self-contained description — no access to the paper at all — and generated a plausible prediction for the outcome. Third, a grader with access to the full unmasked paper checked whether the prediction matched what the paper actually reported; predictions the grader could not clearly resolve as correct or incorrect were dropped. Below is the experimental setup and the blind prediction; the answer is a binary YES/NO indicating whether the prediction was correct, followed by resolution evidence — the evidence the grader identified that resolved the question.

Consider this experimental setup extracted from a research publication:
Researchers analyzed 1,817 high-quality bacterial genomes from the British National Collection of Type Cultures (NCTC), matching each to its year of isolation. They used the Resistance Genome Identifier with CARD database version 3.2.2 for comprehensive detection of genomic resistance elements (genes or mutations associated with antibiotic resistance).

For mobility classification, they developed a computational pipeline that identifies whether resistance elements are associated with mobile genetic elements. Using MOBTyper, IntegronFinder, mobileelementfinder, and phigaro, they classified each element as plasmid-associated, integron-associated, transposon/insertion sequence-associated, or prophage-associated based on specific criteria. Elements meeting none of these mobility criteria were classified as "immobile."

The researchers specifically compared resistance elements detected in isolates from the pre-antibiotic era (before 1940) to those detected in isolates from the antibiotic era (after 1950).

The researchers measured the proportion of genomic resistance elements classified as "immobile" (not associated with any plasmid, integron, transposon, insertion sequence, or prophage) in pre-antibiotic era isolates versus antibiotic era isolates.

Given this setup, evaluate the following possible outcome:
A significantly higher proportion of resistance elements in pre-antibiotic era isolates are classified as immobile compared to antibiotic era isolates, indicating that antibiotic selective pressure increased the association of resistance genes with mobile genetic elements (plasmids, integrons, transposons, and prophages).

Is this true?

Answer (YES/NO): YES